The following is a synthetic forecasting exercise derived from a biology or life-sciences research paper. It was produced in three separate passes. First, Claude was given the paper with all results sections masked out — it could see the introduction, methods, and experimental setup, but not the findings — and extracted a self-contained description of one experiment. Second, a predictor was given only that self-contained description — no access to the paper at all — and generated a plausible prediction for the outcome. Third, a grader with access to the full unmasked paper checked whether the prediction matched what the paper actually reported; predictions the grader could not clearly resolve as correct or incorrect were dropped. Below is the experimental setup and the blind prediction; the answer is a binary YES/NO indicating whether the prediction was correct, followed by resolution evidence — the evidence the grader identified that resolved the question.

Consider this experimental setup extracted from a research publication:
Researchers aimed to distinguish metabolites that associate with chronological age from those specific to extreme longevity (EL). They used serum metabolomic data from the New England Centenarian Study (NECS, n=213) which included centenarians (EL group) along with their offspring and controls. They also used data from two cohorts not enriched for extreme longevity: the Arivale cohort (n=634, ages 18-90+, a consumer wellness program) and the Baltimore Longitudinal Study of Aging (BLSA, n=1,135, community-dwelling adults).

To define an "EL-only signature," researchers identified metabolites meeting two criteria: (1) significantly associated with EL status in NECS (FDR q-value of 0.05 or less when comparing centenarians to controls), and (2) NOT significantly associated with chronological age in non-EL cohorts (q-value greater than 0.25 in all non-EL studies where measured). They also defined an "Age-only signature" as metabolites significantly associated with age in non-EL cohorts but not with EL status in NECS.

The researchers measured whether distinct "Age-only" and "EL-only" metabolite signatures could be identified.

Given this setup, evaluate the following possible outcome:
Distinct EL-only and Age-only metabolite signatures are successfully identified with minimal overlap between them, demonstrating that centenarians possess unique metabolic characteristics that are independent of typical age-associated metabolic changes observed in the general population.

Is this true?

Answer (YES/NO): YES